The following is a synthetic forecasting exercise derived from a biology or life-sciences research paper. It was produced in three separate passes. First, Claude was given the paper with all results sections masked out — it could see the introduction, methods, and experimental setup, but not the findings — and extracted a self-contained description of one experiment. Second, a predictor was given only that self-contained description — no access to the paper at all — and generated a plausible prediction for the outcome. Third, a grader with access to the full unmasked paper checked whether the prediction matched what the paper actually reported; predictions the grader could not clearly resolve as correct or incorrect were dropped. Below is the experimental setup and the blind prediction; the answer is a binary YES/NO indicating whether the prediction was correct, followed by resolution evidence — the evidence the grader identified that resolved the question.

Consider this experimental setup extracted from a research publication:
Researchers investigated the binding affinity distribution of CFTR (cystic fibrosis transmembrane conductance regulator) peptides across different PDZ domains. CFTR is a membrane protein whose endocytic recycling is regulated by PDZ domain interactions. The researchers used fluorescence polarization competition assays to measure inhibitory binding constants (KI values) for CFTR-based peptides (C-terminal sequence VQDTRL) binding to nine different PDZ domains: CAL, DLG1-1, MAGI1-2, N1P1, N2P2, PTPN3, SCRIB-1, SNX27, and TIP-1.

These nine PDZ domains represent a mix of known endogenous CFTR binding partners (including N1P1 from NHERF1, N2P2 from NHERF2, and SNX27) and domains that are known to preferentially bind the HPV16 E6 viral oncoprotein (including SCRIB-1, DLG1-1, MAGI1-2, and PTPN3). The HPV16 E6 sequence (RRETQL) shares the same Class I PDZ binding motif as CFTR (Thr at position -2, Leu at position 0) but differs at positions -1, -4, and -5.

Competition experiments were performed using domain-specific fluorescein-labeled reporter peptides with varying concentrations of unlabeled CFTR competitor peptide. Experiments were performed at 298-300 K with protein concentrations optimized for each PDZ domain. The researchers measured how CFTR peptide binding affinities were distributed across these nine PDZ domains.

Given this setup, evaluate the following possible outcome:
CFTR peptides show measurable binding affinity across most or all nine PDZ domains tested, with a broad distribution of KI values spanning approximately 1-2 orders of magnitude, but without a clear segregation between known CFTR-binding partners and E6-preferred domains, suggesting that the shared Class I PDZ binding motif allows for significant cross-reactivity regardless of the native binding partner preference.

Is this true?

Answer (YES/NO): NO